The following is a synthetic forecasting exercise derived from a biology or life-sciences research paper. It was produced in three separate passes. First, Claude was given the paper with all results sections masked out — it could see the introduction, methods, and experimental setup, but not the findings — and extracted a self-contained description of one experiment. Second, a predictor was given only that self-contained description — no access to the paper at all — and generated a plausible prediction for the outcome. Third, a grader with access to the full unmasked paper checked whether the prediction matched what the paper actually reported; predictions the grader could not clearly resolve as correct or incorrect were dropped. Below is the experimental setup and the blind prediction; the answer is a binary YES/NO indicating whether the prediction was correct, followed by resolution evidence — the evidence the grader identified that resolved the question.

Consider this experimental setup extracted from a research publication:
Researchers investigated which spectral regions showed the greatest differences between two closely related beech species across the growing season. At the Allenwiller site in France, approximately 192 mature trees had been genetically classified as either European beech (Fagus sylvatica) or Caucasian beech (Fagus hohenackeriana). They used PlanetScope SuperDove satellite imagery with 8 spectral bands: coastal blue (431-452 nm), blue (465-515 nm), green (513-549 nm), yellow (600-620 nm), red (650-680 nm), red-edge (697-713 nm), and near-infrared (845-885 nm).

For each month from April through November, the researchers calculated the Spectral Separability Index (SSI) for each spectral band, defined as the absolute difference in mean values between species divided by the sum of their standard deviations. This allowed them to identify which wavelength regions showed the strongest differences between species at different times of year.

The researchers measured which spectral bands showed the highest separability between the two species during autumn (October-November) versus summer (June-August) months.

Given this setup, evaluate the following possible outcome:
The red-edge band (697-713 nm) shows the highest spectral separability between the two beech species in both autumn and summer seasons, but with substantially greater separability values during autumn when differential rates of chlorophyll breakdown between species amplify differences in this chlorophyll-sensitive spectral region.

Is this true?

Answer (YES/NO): NO